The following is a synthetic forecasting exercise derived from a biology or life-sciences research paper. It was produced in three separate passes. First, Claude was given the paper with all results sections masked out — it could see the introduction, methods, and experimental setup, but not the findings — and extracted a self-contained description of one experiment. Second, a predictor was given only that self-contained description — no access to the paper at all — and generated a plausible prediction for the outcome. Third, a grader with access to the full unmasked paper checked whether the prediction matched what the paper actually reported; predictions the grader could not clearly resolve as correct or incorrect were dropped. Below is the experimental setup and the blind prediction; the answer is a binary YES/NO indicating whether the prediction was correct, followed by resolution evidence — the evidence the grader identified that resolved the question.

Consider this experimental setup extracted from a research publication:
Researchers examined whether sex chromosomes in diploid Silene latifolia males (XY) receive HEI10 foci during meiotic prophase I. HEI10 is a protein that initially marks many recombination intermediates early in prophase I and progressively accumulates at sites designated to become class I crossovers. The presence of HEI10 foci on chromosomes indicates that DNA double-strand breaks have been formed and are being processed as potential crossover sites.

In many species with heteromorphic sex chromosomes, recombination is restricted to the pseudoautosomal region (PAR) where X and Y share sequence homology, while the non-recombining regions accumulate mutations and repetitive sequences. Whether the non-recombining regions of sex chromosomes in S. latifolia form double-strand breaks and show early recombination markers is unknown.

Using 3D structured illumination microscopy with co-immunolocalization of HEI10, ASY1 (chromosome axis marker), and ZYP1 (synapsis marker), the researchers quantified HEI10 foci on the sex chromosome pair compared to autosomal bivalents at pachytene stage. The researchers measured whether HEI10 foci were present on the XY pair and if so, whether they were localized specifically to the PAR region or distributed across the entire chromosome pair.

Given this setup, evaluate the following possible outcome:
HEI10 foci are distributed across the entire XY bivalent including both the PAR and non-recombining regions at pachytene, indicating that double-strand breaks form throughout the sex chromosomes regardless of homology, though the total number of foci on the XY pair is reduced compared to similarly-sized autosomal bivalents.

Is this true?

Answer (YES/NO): NO